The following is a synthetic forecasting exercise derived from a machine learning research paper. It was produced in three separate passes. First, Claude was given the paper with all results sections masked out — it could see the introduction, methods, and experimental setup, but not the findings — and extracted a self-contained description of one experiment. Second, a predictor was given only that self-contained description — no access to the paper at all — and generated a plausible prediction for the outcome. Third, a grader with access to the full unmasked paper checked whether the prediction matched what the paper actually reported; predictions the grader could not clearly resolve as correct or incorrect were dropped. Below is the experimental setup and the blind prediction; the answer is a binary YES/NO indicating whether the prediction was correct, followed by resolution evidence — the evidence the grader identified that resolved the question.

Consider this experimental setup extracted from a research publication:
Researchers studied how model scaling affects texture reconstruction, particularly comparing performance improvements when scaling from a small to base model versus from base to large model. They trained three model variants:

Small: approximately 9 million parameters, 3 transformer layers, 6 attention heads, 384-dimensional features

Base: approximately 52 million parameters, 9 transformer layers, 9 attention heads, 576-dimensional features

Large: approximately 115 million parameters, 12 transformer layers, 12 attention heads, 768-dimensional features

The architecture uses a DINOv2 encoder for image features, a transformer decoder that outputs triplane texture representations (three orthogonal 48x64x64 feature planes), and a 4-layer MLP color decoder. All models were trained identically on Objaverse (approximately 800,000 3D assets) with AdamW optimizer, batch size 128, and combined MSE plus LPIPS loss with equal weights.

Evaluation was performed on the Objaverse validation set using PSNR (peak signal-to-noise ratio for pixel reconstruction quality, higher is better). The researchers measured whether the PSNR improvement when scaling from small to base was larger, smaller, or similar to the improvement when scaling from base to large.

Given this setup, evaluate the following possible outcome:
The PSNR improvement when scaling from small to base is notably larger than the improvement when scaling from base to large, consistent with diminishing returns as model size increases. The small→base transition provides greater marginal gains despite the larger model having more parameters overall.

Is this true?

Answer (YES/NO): YES